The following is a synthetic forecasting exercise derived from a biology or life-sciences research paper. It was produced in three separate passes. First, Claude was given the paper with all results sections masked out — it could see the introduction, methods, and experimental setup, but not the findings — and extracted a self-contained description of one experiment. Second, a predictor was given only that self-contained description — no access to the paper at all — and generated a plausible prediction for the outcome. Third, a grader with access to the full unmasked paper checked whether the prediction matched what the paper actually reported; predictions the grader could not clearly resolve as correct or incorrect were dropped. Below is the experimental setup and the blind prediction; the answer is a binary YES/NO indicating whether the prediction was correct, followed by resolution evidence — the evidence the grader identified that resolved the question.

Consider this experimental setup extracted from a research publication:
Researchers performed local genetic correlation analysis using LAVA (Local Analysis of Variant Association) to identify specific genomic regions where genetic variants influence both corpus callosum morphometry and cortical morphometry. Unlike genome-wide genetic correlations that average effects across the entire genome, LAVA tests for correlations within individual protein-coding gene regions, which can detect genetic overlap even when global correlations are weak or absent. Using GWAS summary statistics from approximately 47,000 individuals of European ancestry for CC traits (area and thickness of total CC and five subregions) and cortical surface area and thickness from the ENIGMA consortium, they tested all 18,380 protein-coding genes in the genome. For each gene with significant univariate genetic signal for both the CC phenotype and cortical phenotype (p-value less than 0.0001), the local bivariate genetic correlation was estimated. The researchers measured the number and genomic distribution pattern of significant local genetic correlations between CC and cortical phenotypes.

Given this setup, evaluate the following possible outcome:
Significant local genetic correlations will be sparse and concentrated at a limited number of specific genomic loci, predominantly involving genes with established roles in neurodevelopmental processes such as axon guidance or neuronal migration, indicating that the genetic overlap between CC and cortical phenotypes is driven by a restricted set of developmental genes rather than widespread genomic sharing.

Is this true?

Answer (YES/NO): NO